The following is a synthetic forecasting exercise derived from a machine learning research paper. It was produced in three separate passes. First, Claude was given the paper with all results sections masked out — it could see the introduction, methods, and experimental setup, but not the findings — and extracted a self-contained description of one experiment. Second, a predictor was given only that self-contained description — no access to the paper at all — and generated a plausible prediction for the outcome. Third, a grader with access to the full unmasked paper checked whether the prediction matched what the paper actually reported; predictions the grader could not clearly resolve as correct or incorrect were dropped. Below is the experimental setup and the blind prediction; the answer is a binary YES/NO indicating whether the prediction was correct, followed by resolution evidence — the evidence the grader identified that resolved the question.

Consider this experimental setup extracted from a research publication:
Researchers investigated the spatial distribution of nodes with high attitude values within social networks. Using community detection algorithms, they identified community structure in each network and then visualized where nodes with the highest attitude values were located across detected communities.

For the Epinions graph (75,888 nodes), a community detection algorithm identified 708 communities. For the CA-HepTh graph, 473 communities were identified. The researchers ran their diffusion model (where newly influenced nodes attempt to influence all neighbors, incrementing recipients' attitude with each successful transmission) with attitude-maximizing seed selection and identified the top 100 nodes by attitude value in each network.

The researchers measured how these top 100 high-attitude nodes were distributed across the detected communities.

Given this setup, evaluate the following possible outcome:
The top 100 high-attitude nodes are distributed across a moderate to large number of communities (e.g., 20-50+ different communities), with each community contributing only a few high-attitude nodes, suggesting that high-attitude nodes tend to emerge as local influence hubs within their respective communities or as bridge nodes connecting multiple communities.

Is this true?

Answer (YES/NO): NO